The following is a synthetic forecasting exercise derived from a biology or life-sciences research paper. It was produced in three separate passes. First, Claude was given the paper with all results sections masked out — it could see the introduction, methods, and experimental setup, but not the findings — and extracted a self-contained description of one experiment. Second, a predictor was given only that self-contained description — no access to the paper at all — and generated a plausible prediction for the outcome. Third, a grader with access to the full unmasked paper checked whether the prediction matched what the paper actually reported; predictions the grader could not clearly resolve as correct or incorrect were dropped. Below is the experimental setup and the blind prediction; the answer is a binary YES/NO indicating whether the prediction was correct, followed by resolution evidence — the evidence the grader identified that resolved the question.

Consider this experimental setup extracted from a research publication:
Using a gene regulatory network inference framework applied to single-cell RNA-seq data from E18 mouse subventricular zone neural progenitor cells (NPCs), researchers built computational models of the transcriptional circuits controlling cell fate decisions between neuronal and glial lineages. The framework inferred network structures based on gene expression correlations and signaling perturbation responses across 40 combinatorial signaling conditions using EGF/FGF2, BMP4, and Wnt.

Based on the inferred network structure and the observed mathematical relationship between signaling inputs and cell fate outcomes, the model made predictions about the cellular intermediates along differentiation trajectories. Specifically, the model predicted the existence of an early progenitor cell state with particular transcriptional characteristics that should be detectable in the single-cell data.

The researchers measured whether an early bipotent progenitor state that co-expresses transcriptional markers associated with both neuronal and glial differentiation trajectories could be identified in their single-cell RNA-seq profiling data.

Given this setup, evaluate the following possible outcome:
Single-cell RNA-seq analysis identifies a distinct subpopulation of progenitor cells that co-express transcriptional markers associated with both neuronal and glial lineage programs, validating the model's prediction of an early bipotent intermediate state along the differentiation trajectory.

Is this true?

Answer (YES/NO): YES